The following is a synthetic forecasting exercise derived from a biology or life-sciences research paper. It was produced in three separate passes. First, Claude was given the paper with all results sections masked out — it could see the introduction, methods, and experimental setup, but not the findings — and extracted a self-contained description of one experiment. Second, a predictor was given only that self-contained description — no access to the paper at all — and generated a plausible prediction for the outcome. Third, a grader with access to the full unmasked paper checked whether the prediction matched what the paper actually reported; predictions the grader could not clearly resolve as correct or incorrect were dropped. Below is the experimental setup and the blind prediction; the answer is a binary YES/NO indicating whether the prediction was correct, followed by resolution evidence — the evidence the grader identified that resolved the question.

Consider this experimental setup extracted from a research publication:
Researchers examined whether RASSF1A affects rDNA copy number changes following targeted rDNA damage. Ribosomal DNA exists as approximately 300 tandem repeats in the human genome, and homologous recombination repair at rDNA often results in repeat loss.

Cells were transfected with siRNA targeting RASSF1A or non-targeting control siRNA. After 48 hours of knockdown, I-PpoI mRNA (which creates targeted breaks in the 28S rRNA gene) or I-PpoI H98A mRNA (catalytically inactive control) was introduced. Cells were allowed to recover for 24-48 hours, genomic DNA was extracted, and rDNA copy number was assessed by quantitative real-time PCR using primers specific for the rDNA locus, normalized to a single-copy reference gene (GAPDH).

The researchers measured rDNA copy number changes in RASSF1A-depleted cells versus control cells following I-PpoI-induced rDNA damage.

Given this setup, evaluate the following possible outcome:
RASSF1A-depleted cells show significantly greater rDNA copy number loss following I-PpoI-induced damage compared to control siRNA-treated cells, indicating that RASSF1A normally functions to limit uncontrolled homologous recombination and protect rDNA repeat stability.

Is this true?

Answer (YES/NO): NO